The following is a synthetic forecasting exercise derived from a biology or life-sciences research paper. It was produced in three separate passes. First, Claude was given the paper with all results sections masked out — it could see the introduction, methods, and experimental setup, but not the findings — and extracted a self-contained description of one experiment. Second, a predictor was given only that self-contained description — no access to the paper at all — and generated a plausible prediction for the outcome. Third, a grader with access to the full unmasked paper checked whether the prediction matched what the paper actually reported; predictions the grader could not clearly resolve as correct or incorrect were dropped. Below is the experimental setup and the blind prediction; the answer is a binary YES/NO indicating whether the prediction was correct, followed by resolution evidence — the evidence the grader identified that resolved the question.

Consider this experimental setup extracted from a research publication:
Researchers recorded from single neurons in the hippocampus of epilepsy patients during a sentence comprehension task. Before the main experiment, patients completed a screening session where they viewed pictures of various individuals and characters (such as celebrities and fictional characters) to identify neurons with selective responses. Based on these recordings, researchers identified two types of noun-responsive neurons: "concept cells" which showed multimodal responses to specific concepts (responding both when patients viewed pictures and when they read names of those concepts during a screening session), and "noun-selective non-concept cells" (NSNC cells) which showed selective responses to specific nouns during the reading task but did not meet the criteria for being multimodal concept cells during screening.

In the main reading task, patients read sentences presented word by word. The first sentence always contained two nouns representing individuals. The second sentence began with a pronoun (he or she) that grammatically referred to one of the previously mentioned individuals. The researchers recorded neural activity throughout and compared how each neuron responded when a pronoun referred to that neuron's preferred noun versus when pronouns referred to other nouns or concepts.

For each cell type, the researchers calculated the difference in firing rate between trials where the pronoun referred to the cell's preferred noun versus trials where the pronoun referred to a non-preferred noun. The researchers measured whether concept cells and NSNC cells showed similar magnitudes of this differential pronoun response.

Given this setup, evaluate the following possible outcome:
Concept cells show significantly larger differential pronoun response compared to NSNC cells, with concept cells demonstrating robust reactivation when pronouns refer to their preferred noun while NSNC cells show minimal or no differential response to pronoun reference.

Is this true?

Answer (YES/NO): NO